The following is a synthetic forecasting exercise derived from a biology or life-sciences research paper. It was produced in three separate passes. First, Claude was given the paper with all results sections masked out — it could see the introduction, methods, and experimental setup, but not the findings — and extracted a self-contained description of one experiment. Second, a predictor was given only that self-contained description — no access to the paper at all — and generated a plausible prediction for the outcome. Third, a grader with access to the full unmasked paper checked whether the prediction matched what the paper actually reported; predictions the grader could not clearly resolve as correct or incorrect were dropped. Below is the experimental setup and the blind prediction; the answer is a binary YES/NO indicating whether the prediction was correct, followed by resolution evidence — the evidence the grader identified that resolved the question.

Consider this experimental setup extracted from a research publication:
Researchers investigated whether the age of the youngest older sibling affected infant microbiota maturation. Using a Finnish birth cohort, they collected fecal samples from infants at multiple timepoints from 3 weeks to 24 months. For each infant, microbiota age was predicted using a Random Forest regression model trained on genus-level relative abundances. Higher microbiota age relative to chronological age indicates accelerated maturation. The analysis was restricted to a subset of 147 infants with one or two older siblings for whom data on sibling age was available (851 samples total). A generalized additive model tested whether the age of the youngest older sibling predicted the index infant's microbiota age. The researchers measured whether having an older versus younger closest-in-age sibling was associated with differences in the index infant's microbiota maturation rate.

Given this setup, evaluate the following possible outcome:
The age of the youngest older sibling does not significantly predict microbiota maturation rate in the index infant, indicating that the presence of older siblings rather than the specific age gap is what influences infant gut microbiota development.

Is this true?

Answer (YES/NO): YES